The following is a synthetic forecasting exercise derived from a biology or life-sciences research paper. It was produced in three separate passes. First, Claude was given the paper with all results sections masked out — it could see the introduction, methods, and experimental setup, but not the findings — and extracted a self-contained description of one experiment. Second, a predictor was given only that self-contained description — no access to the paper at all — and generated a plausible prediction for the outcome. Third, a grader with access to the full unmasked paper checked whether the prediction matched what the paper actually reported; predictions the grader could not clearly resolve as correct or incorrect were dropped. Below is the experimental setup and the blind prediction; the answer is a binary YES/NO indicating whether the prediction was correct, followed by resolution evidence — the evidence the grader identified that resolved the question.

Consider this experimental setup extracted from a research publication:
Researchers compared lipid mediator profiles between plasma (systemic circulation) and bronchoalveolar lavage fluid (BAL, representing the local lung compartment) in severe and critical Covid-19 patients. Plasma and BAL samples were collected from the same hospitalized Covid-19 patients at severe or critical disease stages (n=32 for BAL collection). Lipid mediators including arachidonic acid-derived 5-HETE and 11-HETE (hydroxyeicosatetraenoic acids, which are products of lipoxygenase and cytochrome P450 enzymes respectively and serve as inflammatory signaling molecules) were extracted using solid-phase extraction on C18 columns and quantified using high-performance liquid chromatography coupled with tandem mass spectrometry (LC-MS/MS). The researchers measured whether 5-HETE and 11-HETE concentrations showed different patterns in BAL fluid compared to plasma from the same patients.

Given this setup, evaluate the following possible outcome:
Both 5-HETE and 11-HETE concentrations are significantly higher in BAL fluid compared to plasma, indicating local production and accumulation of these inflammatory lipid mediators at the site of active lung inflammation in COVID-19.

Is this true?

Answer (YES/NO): YES